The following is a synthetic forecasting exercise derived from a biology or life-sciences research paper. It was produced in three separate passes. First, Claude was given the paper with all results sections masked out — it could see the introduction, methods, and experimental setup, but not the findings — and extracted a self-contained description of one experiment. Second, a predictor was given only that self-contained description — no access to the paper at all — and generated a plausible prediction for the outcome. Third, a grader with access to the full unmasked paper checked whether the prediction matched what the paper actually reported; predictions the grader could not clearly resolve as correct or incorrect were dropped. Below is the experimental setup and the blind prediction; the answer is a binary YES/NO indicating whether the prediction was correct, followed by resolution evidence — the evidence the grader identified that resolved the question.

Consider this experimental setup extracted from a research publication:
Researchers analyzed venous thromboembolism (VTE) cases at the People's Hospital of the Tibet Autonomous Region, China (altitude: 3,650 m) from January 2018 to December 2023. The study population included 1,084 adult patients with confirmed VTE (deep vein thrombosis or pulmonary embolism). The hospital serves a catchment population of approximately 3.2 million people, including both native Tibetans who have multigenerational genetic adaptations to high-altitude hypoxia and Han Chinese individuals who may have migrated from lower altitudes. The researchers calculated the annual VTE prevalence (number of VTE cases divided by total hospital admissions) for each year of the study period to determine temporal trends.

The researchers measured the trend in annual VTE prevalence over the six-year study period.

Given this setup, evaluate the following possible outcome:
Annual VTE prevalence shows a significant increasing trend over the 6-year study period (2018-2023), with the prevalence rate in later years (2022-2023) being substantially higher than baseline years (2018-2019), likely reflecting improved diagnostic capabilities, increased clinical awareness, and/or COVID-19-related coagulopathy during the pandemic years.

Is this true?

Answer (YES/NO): NO